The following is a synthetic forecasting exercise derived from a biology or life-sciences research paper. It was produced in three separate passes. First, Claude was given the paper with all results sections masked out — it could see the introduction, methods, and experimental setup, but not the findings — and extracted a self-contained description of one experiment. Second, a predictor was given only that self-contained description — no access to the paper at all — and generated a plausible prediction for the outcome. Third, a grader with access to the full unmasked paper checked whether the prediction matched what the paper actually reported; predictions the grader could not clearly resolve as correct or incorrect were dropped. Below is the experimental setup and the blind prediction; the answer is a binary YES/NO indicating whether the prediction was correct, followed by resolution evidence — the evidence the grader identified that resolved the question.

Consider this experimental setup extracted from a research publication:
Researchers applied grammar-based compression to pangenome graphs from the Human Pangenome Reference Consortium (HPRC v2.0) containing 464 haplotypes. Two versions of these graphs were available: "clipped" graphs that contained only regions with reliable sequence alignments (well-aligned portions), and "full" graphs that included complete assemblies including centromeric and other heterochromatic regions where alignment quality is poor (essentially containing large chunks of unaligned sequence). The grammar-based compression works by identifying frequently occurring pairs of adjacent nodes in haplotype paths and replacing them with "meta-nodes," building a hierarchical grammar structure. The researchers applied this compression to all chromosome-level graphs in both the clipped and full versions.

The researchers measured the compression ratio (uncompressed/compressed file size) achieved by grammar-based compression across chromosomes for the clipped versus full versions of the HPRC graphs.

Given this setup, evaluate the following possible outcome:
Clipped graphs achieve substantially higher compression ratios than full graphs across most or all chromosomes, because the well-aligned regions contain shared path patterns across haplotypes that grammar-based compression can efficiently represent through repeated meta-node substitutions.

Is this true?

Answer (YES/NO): YES